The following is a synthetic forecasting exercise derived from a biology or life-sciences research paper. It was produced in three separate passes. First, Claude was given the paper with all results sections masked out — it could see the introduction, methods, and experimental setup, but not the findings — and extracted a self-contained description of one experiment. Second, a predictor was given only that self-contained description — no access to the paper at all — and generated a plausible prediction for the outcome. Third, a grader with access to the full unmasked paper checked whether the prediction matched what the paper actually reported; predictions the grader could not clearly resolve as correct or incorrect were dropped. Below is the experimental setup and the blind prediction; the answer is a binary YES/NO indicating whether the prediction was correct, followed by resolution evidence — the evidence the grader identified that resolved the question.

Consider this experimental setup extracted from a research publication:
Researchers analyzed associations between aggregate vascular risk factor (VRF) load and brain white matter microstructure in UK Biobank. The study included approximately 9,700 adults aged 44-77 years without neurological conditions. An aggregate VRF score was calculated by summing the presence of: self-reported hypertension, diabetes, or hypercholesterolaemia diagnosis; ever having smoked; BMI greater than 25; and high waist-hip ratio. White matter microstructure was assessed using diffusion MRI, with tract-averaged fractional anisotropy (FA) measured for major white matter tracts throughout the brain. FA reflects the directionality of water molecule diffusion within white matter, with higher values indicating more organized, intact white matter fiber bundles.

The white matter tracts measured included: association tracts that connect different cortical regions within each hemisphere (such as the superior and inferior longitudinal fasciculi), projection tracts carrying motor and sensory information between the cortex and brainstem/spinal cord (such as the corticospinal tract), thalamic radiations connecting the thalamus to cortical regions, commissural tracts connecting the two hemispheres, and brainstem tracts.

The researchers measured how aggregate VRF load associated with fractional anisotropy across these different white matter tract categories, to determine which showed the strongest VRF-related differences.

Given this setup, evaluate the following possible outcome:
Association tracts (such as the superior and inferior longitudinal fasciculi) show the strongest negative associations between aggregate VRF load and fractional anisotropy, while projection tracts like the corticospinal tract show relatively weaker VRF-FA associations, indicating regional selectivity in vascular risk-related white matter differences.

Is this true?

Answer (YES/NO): NO